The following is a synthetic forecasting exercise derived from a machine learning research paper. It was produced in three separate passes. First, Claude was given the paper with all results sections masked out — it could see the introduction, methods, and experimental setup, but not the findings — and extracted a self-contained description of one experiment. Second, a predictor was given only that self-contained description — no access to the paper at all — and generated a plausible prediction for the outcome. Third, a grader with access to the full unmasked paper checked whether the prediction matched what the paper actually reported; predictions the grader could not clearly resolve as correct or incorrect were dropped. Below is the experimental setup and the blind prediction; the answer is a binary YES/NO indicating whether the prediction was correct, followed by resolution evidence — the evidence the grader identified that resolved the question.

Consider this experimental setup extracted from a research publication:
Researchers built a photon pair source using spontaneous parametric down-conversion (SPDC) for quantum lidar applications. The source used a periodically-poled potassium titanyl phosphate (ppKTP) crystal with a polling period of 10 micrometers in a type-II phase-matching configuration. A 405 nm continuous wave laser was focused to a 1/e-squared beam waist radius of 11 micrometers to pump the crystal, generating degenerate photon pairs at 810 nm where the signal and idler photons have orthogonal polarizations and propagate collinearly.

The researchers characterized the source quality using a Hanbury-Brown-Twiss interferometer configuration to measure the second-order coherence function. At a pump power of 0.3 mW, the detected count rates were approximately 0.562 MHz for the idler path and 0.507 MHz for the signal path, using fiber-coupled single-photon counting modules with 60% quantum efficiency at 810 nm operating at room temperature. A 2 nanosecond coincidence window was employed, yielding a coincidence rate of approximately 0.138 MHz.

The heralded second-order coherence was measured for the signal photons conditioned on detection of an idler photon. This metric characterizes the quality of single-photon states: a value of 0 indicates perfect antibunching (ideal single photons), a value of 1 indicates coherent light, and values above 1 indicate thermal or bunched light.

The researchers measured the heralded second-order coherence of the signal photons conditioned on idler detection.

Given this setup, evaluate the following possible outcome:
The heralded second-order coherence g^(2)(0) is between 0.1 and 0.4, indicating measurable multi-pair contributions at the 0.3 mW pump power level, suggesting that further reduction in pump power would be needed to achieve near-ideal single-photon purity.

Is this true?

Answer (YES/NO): NO